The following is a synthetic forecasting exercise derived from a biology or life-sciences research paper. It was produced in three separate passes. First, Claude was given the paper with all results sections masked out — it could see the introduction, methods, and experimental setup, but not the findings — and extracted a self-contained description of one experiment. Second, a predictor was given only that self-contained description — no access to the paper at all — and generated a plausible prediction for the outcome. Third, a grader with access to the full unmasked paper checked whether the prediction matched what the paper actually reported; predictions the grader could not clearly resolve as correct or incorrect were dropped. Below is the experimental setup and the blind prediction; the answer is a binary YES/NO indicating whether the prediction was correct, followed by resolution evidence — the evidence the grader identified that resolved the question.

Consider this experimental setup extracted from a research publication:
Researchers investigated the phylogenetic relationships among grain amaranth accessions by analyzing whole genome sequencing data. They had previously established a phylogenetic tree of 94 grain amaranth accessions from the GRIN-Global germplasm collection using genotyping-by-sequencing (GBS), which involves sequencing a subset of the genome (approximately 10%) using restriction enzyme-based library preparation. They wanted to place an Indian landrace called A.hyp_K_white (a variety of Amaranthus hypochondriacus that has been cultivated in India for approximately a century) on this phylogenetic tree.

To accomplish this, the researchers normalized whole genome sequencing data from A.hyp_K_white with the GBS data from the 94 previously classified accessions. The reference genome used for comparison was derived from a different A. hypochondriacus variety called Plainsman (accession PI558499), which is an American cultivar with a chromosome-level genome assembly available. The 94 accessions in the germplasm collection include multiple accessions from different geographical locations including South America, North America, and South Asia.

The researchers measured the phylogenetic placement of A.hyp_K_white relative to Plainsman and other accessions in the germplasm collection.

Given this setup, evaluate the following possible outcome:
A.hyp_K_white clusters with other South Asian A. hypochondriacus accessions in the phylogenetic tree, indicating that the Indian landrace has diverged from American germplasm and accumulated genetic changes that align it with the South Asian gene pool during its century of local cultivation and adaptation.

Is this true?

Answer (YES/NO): YES